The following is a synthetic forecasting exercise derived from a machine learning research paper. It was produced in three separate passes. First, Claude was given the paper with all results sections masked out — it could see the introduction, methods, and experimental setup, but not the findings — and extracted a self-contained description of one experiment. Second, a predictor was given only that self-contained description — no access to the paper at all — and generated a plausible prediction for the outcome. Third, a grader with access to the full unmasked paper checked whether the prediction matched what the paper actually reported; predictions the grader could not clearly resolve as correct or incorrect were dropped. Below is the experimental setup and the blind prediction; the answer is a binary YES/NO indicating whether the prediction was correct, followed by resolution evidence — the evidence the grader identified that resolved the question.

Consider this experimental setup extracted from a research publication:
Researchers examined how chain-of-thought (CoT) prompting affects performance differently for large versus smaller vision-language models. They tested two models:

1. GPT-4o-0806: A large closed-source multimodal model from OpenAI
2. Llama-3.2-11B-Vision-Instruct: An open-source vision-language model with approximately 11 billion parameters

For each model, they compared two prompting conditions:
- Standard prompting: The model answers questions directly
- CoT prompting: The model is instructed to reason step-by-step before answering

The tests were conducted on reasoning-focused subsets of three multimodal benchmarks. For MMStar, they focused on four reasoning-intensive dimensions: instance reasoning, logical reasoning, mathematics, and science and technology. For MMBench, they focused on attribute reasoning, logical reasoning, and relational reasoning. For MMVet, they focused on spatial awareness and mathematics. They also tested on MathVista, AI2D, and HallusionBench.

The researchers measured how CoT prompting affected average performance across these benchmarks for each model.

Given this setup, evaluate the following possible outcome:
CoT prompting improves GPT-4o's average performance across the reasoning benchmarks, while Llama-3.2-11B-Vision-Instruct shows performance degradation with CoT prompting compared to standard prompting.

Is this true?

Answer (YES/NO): NO